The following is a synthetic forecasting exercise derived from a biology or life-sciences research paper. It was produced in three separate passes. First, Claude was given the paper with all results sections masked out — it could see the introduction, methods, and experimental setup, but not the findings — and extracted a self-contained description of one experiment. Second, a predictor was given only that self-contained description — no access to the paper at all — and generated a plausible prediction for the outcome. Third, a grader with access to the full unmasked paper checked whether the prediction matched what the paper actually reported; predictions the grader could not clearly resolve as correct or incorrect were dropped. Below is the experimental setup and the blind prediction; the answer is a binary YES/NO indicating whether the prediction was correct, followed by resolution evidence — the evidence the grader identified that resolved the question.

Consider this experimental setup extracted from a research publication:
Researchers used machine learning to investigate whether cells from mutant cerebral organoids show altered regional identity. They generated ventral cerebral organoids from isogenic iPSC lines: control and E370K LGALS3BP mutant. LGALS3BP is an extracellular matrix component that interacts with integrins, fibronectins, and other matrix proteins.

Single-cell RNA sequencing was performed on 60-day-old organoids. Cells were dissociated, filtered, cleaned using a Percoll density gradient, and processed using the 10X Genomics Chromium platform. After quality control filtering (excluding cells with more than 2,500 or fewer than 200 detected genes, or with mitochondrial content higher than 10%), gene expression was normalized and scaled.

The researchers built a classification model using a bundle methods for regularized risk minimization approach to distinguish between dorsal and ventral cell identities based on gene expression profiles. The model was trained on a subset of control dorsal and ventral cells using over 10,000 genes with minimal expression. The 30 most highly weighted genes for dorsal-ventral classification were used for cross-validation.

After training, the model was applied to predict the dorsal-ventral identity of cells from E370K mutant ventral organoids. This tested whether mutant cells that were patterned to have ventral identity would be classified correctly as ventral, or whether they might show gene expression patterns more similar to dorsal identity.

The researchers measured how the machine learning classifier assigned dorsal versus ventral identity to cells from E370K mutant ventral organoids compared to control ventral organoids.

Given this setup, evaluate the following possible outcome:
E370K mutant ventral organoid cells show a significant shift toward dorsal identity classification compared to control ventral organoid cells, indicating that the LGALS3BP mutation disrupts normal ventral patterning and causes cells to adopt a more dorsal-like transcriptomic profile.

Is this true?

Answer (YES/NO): YES